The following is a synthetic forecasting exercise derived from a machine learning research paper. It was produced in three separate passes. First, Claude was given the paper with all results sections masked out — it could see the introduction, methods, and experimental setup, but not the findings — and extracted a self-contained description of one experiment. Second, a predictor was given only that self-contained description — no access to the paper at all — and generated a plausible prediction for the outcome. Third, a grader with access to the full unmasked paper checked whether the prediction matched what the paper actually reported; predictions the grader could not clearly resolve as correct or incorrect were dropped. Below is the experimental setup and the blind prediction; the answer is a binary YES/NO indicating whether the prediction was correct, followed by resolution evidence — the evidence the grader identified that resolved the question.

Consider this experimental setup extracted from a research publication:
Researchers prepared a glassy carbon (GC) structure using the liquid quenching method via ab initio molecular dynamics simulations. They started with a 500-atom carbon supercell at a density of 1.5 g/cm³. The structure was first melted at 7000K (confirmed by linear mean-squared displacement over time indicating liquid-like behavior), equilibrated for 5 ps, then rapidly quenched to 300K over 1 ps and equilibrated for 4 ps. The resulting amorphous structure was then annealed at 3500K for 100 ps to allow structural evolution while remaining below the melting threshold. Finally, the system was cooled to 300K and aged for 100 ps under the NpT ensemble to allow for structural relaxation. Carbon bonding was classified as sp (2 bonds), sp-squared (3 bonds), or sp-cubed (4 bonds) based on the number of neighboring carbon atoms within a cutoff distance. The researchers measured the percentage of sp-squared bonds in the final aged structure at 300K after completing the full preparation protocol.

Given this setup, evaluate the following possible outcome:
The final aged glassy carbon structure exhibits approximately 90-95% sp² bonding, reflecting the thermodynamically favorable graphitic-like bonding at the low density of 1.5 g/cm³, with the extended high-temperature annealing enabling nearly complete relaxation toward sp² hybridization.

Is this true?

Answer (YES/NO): YES